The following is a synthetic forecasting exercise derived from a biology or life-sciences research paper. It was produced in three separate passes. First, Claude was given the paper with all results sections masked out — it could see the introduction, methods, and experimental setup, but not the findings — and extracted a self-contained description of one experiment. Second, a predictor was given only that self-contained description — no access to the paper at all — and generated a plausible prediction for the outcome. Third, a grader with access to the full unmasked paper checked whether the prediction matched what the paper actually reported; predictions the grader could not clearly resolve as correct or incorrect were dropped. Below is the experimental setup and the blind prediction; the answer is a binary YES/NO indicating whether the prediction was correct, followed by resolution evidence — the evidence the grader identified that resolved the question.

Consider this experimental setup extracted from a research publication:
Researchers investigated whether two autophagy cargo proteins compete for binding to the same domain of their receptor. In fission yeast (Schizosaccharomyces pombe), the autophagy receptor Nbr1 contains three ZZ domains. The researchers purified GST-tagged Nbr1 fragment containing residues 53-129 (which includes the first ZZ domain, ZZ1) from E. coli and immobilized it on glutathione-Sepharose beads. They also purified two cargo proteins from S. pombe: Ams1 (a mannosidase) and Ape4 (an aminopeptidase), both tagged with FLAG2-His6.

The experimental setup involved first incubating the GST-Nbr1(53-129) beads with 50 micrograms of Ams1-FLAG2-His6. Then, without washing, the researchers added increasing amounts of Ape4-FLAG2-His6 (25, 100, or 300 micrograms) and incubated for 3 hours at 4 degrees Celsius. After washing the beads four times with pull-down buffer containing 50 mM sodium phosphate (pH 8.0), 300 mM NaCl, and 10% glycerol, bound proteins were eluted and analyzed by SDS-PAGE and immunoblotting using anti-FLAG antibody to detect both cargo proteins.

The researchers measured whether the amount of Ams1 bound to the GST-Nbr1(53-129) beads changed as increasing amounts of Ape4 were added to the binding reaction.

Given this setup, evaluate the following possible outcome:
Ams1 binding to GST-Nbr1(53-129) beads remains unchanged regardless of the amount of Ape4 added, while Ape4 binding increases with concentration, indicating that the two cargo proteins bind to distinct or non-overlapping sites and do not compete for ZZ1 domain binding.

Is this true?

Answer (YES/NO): NO